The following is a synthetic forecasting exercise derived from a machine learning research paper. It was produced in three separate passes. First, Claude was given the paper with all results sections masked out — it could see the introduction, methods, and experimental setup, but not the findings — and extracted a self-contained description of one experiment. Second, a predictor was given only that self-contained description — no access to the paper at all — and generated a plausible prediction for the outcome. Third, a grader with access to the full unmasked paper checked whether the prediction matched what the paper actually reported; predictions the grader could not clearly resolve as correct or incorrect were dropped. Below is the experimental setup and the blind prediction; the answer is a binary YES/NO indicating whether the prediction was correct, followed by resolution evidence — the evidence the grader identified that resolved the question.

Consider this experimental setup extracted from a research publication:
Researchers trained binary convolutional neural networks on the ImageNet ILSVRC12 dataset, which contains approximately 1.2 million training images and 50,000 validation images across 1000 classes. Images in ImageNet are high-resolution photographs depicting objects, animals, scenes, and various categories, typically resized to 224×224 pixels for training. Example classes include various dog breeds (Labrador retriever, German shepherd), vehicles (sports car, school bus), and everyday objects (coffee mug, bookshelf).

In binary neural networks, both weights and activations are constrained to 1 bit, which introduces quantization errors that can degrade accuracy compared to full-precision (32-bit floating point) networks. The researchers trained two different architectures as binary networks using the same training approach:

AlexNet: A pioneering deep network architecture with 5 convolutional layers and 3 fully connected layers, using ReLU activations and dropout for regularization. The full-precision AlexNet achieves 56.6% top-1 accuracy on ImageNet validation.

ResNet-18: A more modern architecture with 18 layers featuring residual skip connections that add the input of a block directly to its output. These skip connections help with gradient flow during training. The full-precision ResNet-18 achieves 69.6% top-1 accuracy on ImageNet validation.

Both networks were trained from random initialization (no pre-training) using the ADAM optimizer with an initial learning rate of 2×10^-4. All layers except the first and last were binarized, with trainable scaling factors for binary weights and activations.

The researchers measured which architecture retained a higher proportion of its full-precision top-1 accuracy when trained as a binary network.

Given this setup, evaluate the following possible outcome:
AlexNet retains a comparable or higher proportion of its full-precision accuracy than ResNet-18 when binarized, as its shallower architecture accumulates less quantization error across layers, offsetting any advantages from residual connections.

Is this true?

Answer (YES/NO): YES